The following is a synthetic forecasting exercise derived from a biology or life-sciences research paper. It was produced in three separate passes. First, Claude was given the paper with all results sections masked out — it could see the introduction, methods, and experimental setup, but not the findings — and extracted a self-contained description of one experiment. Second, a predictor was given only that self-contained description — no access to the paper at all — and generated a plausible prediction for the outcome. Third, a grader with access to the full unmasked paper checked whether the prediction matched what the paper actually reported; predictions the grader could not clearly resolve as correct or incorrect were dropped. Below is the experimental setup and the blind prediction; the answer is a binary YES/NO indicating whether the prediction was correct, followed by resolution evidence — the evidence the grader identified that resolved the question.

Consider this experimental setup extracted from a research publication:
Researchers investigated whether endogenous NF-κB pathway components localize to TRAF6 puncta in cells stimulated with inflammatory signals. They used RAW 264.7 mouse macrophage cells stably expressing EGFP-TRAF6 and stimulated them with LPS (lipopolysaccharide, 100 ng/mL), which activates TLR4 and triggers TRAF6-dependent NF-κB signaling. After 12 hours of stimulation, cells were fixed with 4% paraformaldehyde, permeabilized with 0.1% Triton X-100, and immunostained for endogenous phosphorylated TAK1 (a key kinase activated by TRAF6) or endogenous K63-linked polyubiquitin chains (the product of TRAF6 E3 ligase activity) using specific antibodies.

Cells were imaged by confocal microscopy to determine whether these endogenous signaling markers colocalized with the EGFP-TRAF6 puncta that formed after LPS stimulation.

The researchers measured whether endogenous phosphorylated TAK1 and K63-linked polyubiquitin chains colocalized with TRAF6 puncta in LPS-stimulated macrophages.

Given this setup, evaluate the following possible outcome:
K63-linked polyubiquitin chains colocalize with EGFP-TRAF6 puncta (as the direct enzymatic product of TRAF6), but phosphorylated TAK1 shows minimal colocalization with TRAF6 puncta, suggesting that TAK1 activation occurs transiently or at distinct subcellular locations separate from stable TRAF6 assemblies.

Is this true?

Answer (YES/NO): NO